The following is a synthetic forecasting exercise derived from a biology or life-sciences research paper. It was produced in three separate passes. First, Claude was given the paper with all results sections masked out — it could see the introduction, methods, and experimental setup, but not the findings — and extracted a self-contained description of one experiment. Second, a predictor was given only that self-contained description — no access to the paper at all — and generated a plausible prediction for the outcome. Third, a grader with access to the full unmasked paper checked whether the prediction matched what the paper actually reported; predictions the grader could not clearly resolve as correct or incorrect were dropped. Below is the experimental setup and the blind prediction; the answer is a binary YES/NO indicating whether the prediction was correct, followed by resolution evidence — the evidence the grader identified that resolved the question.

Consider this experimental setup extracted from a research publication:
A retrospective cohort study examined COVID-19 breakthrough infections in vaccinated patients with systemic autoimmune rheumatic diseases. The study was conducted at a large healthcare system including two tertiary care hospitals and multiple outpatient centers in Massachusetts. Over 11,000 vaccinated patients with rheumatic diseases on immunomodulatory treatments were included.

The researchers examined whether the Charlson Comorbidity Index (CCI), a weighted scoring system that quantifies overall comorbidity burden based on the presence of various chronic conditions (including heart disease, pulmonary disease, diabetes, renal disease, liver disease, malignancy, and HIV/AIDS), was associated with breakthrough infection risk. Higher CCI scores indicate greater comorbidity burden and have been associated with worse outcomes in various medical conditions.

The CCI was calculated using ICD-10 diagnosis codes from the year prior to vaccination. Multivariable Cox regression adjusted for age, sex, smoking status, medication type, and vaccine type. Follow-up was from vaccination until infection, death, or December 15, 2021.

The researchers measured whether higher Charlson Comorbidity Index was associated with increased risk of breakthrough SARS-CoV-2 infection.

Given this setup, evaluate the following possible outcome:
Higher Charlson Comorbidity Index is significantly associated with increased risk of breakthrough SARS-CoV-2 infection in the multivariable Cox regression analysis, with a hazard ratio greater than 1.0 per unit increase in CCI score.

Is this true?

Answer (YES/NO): YES